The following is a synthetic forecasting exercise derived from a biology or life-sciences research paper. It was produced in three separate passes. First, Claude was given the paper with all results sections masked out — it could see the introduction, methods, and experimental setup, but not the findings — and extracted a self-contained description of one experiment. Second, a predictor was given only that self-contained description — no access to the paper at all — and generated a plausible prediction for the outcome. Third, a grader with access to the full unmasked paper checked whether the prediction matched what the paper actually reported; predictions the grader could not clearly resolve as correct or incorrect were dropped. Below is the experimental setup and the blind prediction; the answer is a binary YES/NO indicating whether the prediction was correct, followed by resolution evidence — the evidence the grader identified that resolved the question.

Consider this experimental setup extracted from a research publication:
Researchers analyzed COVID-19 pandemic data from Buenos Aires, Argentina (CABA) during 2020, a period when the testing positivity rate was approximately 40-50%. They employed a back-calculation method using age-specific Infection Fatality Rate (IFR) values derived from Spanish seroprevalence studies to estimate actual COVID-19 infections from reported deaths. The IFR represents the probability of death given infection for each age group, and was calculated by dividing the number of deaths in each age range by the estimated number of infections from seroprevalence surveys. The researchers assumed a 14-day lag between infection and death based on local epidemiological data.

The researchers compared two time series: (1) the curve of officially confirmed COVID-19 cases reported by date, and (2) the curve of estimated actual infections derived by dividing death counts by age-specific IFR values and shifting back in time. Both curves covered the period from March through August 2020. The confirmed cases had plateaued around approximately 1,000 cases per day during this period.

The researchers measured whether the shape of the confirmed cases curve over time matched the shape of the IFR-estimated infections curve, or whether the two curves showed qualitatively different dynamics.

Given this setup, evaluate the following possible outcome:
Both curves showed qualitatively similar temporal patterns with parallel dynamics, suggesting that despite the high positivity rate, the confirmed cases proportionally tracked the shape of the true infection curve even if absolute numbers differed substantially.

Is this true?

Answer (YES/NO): NO